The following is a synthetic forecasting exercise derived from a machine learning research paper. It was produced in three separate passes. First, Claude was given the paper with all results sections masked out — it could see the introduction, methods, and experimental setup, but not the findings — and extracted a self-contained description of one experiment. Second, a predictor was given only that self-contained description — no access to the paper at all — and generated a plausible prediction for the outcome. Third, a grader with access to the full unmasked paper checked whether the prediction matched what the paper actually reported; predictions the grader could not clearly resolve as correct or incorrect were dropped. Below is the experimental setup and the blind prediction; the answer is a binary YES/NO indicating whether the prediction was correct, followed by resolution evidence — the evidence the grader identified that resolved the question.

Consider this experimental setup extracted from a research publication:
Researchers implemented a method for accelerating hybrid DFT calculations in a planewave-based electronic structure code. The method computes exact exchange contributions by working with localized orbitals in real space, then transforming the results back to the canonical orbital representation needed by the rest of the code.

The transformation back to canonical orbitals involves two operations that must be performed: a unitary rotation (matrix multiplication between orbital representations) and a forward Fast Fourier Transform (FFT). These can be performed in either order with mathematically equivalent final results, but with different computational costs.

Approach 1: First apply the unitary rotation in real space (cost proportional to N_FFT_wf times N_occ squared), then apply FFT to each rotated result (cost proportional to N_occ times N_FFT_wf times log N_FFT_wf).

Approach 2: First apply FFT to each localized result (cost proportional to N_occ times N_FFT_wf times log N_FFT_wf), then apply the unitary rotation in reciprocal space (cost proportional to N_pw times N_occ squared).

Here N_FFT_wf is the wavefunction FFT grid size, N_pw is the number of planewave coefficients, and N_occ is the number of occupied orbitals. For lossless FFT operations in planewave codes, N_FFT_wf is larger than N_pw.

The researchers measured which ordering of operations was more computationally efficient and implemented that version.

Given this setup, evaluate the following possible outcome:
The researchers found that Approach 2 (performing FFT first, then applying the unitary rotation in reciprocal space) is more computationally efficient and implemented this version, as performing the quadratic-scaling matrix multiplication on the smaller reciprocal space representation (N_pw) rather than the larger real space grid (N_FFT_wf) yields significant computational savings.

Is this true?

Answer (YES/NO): YES